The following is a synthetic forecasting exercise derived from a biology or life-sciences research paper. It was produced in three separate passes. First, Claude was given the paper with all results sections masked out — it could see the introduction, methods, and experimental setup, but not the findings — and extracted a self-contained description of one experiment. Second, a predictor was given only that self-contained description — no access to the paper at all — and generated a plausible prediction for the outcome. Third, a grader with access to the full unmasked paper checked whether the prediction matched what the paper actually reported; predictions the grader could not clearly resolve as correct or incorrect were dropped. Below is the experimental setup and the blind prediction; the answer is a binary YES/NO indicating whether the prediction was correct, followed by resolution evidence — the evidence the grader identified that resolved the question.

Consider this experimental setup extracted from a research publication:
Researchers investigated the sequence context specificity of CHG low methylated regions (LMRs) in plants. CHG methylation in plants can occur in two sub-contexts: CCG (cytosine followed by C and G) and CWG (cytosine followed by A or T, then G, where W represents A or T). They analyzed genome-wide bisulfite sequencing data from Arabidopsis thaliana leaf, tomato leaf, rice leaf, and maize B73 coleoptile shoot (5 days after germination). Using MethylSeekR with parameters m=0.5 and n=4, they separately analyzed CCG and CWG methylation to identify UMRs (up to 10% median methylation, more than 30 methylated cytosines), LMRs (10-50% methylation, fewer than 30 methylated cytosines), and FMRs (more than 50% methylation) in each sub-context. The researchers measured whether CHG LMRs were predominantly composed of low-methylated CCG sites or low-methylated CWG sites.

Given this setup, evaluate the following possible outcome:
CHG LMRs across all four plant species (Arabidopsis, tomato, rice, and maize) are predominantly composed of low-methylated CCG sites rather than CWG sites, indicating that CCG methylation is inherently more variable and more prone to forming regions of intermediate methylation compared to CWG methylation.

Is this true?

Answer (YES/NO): NO